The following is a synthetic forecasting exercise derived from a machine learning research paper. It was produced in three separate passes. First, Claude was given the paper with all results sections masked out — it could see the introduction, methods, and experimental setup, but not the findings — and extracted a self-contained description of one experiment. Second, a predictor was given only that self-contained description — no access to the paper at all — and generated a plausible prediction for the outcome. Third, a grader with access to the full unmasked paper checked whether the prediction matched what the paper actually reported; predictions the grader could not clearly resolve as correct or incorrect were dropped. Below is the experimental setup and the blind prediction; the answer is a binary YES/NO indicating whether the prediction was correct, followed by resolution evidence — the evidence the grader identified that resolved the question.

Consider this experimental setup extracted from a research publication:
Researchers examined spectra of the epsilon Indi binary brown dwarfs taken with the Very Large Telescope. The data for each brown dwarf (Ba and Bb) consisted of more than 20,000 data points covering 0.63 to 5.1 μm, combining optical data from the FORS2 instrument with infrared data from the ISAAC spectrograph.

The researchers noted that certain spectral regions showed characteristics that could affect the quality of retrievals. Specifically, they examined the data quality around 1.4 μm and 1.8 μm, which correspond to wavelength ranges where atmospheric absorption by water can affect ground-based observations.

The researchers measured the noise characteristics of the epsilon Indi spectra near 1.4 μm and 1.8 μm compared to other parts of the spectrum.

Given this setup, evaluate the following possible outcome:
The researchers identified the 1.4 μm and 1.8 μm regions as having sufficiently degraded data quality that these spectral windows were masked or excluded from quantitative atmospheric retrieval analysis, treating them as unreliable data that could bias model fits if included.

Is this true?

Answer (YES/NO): NO